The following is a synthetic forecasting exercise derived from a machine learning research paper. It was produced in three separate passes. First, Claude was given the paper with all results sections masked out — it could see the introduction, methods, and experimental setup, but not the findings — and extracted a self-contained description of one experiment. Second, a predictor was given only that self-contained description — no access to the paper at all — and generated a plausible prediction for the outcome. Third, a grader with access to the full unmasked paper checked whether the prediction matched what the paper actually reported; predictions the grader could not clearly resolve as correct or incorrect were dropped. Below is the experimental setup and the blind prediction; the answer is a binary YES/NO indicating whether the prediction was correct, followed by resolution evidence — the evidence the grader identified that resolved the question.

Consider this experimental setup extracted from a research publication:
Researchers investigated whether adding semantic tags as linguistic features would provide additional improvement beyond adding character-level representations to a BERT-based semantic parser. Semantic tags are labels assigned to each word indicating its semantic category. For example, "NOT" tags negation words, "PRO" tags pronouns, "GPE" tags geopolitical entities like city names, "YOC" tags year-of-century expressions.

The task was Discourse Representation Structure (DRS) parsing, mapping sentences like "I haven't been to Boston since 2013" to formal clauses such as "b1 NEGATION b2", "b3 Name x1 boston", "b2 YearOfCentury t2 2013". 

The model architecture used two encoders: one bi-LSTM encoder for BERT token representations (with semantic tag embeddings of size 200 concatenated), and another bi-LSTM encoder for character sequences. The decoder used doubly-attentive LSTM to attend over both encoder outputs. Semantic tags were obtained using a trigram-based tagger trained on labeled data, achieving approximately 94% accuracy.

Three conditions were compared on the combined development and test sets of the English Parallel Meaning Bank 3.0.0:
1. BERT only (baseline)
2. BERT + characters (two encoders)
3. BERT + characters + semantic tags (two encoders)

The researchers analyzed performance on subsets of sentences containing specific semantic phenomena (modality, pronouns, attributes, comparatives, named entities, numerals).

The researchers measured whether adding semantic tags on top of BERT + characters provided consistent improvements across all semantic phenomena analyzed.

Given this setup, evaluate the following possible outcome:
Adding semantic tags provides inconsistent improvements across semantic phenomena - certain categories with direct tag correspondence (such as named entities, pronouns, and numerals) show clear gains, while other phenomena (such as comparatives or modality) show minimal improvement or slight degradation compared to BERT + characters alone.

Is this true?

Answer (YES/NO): NO